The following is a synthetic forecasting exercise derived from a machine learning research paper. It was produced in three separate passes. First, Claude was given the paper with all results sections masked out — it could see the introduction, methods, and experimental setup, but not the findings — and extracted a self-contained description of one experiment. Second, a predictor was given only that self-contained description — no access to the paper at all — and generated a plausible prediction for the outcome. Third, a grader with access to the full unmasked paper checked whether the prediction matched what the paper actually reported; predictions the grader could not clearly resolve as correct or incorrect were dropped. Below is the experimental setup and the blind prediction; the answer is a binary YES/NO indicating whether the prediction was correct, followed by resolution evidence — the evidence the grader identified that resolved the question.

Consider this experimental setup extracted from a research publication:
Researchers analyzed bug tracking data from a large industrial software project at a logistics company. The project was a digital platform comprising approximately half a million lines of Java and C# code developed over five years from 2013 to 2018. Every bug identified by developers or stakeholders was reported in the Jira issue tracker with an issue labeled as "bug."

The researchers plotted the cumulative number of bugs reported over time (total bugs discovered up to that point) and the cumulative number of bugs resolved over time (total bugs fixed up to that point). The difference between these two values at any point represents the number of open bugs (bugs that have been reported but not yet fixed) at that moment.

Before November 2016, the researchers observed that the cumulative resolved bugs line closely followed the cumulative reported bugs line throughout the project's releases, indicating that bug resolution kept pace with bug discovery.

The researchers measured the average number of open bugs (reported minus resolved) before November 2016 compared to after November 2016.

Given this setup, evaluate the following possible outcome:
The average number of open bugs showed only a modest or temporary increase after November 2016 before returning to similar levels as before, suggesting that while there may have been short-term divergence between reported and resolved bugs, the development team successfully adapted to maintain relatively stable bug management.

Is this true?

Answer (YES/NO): NO